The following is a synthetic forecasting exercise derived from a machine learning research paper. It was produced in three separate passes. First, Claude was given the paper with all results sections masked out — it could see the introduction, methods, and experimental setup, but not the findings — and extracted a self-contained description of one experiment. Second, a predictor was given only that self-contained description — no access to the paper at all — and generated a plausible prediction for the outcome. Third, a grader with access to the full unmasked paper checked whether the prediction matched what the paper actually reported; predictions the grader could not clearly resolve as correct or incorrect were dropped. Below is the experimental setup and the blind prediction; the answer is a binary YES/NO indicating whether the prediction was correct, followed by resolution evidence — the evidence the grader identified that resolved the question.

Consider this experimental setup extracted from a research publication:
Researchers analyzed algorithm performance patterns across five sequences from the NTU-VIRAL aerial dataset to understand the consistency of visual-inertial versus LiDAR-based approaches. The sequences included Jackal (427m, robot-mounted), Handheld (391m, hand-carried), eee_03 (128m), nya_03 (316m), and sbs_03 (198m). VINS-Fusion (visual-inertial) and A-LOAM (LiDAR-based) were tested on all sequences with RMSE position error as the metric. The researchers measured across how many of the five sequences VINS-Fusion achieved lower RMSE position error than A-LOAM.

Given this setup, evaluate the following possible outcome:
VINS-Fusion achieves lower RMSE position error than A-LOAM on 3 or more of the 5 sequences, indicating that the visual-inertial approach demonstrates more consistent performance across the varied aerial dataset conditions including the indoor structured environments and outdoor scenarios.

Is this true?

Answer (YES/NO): YES